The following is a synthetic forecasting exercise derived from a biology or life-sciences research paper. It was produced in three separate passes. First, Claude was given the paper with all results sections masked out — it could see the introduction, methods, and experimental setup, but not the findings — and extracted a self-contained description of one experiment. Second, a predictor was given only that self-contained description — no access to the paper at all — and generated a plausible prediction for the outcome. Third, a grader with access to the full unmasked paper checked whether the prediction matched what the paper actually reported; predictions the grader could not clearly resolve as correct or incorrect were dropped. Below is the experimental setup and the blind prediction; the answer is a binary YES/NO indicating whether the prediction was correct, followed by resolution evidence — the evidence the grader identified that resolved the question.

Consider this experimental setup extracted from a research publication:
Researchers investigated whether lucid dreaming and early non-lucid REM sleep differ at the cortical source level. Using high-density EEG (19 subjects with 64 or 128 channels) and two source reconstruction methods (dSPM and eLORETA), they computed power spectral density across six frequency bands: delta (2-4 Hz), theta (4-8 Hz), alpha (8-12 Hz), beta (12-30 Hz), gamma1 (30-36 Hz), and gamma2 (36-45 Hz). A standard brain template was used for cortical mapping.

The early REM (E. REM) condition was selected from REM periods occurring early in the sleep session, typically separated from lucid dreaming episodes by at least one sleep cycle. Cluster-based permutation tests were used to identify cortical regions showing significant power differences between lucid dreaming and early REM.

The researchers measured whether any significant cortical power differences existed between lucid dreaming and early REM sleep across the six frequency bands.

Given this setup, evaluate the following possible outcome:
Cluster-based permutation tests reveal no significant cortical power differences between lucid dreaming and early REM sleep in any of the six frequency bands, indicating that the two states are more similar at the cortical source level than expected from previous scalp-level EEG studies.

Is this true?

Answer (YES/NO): YES